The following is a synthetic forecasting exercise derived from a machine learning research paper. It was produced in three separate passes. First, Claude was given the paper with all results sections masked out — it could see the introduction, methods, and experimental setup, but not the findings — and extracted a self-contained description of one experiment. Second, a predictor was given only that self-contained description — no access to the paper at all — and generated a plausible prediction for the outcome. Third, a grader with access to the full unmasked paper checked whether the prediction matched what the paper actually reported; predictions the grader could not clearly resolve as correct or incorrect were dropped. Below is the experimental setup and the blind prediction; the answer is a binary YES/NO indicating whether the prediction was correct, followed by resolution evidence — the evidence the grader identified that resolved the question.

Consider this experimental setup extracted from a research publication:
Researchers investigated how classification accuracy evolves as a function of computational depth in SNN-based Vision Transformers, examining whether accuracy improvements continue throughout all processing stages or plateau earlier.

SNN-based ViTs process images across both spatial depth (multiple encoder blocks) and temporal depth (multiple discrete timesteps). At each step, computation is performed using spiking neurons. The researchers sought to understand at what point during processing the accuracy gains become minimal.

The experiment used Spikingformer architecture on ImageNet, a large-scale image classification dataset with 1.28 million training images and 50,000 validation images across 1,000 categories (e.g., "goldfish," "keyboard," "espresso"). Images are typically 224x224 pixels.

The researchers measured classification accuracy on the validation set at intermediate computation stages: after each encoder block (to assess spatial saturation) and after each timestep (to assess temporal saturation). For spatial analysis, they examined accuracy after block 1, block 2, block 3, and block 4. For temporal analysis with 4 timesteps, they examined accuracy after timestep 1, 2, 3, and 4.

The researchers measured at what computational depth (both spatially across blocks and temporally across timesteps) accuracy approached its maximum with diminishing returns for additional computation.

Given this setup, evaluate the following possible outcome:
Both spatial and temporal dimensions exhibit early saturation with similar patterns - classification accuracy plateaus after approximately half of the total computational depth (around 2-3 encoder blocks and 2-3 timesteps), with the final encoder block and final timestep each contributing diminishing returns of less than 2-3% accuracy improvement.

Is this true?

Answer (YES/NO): NO